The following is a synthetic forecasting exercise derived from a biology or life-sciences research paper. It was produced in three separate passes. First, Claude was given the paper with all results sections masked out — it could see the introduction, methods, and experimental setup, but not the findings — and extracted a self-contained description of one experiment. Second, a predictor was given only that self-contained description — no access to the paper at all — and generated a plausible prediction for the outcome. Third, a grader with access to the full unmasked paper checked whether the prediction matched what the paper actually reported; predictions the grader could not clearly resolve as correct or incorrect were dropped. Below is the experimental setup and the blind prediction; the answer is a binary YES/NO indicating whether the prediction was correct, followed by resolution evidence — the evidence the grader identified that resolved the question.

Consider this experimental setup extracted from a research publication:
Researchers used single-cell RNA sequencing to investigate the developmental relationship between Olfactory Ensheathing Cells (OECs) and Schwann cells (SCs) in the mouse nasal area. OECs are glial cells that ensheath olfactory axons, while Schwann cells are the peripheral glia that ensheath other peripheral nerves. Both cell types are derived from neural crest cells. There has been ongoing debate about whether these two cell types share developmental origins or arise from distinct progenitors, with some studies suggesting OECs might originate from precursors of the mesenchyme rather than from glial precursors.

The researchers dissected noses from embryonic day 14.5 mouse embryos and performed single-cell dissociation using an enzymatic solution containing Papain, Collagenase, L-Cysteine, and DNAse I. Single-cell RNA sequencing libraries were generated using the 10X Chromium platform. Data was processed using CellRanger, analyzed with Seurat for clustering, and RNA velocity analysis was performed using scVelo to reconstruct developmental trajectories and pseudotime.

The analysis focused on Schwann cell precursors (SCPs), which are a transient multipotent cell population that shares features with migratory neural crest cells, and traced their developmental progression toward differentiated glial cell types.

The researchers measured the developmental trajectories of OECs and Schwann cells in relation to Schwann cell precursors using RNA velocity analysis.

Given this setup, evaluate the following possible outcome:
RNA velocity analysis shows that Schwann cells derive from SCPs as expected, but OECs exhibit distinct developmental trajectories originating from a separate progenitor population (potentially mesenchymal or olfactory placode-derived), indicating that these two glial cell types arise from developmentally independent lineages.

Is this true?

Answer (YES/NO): NO